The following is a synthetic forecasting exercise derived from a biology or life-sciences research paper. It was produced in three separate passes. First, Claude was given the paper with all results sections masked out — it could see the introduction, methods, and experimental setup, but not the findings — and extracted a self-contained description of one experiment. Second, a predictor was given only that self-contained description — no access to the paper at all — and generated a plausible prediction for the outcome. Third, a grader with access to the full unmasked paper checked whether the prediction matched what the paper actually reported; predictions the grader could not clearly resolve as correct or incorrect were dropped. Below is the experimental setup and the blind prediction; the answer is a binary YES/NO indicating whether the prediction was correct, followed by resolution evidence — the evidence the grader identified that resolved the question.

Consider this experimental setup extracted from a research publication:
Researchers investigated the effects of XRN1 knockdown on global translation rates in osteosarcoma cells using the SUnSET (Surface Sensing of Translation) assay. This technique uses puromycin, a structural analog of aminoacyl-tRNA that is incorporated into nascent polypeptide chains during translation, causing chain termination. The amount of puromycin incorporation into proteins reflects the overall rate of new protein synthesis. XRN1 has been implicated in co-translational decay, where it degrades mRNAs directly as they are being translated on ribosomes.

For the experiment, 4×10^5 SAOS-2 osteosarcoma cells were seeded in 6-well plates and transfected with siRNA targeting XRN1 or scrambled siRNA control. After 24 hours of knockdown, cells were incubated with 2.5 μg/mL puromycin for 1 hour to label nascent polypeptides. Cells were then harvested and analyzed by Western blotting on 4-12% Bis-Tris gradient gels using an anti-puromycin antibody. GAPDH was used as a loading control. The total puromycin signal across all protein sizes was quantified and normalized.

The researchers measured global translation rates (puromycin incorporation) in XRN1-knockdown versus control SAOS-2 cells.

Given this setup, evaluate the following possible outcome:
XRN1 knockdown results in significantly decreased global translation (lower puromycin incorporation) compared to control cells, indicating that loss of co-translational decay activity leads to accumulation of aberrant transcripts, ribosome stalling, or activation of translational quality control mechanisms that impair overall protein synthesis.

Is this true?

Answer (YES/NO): NO